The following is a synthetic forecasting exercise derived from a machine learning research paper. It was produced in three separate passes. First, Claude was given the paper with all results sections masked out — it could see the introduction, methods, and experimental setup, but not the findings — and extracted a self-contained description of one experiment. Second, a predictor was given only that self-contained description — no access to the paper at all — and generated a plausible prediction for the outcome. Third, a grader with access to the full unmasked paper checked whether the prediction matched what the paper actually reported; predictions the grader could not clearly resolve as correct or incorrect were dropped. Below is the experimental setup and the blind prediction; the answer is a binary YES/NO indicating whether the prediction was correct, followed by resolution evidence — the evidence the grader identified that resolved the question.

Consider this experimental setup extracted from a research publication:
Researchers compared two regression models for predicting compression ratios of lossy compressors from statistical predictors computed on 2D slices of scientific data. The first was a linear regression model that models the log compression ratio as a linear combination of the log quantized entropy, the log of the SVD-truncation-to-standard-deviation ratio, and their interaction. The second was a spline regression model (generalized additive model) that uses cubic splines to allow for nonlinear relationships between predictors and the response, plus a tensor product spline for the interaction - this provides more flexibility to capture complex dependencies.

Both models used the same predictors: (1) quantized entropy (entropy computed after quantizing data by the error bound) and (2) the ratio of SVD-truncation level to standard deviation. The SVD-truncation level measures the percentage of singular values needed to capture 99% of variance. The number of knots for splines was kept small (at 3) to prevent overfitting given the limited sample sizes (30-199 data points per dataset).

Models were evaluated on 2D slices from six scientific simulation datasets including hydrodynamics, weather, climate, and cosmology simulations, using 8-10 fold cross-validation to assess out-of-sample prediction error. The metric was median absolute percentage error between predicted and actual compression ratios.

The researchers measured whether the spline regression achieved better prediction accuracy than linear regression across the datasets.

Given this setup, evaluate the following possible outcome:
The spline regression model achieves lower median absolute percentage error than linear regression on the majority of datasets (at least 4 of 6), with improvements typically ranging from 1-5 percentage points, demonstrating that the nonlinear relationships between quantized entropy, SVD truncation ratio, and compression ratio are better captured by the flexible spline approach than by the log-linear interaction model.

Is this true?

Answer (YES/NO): NO